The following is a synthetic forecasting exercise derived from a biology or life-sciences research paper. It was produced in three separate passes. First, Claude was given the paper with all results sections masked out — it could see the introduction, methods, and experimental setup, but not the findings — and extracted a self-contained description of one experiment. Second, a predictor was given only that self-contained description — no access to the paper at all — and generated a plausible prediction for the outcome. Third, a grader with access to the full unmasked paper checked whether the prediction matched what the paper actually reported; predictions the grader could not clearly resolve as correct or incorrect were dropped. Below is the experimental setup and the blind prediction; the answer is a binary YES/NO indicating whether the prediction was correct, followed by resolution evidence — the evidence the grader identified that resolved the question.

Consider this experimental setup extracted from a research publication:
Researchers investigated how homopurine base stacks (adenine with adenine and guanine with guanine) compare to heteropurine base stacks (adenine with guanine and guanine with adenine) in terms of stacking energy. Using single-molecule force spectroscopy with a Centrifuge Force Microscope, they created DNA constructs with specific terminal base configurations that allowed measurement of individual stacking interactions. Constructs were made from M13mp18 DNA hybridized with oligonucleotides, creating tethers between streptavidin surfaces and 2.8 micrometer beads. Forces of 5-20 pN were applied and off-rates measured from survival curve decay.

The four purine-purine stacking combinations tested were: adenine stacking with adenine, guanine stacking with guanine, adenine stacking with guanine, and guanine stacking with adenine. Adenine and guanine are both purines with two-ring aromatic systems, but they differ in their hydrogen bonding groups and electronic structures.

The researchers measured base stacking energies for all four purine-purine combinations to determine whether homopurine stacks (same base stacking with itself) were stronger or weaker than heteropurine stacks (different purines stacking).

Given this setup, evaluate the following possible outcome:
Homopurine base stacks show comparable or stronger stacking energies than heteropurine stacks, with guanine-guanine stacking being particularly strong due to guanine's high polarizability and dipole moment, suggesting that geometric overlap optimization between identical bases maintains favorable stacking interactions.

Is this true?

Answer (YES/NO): NO